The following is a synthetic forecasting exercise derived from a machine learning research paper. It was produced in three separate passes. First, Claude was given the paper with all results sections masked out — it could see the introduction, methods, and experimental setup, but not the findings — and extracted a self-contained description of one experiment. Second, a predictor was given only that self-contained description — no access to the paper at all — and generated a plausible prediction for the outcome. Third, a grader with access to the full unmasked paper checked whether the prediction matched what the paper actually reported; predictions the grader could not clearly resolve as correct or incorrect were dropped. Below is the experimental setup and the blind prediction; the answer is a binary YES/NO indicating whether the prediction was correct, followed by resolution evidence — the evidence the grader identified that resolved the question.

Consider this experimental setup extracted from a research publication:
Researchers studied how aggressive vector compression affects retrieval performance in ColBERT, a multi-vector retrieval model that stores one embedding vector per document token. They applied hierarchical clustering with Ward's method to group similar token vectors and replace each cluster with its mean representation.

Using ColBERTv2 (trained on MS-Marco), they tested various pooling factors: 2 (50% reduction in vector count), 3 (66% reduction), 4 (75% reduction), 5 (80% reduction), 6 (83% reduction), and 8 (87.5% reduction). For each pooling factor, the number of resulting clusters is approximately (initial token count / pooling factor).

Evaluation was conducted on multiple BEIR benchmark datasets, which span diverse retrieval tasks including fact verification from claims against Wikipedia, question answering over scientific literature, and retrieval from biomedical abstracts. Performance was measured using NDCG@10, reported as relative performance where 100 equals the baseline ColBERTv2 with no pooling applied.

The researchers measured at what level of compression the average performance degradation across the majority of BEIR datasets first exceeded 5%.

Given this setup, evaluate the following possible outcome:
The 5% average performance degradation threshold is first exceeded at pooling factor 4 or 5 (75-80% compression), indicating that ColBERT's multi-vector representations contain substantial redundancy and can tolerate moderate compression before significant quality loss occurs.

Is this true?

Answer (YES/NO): NO